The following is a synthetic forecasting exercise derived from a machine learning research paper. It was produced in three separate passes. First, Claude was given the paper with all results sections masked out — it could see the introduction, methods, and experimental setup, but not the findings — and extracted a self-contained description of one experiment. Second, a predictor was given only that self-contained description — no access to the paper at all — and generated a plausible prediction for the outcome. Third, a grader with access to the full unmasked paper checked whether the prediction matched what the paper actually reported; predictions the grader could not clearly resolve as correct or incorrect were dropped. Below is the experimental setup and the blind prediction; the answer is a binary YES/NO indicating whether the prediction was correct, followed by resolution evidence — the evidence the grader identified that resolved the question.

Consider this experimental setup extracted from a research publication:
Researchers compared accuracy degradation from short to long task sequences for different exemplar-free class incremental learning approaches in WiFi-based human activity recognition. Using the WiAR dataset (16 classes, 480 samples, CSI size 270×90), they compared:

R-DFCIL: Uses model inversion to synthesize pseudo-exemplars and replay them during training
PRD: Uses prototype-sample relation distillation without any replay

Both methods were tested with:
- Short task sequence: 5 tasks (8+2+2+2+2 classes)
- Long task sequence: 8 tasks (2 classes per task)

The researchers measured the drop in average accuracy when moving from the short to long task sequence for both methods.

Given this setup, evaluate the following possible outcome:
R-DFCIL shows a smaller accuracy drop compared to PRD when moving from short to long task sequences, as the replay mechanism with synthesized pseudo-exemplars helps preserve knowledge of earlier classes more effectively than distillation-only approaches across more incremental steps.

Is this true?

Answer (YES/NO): YES